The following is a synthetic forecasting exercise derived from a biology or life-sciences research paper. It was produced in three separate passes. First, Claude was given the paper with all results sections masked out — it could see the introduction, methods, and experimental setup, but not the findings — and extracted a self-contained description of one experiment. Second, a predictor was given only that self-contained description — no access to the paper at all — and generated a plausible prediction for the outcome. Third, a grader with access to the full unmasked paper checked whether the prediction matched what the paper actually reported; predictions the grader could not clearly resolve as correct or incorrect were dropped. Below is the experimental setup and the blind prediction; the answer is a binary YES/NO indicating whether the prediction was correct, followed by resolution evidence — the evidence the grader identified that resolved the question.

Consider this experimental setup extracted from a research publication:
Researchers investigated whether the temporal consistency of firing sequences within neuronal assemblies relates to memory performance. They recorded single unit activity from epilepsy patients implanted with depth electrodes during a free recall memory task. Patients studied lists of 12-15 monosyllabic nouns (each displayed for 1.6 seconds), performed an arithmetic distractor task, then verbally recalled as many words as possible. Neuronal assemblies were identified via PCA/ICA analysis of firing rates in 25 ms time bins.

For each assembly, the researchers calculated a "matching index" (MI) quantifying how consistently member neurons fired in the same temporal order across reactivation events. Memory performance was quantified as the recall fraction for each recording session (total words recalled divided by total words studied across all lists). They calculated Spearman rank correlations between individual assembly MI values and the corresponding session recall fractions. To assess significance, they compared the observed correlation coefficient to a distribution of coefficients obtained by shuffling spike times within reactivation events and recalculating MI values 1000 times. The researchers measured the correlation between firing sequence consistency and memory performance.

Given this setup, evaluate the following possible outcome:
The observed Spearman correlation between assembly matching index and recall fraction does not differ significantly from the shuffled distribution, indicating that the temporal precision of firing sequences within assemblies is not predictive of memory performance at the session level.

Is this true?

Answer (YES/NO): NO